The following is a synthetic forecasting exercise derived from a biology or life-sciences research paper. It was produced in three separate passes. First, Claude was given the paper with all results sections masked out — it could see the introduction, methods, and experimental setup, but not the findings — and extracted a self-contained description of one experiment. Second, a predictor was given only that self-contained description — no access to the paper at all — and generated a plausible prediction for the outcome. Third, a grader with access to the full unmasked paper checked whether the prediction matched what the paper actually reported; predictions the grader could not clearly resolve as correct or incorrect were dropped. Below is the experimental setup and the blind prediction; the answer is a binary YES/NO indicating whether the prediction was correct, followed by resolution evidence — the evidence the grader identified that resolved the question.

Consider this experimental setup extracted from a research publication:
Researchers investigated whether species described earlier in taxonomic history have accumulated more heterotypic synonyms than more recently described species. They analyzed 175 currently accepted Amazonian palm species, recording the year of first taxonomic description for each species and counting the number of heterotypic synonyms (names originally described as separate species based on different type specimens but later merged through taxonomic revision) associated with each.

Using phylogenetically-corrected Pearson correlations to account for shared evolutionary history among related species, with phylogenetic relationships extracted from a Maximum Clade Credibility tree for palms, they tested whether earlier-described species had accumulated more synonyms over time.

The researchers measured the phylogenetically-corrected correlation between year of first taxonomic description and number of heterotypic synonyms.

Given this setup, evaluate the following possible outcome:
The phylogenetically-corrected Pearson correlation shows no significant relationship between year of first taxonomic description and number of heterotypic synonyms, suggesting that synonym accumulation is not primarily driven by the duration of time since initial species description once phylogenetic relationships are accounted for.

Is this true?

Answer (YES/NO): NO